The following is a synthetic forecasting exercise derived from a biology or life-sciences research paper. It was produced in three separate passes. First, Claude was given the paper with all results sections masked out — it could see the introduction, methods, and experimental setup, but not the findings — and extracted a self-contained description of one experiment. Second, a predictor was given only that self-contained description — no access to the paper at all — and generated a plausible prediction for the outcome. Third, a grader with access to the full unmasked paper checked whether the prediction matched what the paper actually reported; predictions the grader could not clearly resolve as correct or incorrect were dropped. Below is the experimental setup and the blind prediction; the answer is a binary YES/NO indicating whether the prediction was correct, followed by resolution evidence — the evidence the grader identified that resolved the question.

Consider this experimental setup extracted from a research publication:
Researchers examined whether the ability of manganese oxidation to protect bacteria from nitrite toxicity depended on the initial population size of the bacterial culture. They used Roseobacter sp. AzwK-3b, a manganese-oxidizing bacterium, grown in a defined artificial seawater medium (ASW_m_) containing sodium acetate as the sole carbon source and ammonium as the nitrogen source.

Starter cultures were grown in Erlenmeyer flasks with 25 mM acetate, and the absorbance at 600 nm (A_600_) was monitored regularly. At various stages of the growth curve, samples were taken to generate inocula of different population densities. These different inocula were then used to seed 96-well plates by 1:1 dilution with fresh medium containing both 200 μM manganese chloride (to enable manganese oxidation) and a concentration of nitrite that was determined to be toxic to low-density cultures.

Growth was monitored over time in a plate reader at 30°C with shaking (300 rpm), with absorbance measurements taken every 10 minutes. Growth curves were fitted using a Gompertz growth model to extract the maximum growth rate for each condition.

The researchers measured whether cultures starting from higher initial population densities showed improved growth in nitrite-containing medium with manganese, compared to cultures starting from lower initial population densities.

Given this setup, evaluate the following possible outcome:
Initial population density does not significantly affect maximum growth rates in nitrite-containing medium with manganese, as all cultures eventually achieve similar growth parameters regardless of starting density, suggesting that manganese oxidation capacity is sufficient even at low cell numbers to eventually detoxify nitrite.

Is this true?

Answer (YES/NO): NO